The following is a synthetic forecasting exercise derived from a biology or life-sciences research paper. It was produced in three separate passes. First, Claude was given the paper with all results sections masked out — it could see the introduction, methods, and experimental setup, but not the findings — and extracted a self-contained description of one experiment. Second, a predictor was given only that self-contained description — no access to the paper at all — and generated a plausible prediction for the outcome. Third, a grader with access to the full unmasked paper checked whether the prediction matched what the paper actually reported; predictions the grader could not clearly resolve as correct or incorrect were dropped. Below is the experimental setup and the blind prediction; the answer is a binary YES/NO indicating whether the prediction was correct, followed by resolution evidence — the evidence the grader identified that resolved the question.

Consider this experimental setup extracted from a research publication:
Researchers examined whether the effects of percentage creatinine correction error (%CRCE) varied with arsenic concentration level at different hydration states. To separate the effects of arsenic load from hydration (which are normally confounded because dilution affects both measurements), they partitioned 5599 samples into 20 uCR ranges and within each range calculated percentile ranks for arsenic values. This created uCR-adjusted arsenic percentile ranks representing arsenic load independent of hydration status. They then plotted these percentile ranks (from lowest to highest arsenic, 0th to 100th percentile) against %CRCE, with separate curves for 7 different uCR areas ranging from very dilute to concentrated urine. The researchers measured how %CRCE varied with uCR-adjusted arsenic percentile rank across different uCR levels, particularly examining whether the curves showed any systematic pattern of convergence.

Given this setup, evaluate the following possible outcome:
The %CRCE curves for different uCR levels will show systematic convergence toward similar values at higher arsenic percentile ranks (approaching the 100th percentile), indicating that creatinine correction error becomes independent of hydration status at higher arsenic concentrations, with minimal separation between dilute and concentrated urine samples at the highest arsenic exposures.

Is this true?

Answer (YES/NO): YES